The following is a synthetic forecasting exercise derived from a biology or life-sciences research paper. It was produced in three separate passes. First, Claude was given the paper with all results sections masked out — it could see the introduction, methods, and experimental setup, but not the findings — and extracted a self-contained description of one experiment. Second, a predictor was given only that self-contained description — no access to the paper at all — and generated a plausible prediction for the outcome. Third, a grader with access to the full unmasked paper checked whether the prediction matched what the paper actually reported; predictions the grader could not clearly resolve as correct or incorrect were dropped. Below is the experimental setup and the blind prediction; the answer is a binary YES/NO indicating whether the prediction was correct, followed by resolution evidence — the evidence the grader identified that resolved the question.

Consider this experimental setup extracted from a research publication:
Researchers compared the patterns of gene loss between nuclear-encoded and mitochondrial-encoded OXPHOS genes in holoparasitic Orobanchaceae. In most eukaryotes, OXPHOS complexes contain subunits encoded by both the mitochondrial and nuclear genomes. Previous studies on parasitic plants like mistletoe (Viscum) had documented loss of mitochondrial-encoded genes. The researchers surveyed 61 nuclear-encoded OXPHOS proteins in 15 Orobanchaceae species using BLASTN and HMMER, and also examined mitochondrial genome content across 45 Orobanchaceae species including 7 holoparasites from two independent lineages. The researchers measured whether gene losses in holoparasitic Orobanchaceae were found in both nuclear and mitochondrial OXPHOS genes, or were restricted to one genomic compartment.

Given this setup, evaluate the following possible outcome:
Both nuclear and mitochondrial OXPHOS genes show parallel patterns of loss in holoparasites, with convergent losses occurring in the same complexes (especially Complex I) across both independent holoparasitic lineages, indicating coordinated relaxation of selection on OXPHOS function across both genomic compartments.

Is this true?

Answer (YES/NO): NO